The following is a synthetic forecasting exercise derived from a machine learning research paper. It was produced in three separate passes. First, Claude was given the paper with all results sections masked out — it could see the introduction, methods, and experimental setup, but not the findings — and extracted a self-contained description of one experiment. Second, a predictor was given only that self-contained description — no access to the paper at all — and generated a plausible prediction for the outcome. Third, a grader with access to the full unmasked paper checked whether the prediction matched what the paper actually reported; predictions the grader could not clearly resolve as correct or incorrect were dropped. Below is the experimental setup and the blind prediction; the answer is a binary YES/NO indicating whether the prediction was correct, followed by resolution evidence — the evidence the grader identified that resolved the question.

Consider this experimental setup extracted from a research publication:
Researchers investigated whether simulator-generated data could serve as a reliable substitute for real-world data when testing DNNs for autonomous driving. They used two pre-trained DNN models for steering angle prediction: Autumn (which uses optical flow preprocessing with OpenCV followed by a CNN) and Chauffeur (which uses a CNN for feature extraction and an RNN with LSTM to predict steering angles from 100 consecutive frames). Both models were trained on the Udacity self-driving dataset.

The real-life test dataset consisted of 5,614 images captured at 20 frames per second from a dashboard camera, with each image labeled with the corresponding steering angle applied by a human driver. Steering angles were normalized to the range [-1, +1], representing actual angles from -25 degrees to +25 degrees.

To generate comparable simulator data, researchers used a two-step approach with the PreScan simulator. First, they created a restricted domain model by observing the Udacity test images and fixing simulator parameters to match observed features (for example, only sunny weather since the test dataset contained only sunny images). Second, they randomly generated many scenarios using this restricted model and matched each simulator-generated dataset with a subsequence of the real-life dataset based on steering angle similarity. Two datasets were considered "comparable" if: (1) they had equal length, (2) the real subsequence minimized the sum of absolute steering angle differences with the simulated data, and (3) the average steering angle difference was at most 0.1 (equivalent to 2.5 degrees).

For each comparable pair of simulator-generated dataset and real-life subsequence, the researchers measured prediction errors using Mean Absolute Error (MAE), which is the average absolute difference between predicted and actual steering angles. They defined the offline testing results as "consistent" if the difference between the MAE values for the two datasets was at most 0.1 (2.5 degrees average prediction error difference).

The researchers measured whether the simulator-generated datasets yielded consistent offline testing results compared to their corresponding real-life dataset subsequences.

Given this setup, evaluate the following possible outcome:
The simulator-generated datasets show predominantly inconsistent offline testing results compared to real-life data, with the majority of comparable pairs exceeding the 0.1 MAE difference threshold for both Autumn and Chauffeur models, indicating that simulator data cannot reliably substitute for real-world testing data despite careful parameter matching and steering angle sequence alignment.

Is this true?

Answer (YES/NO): NO